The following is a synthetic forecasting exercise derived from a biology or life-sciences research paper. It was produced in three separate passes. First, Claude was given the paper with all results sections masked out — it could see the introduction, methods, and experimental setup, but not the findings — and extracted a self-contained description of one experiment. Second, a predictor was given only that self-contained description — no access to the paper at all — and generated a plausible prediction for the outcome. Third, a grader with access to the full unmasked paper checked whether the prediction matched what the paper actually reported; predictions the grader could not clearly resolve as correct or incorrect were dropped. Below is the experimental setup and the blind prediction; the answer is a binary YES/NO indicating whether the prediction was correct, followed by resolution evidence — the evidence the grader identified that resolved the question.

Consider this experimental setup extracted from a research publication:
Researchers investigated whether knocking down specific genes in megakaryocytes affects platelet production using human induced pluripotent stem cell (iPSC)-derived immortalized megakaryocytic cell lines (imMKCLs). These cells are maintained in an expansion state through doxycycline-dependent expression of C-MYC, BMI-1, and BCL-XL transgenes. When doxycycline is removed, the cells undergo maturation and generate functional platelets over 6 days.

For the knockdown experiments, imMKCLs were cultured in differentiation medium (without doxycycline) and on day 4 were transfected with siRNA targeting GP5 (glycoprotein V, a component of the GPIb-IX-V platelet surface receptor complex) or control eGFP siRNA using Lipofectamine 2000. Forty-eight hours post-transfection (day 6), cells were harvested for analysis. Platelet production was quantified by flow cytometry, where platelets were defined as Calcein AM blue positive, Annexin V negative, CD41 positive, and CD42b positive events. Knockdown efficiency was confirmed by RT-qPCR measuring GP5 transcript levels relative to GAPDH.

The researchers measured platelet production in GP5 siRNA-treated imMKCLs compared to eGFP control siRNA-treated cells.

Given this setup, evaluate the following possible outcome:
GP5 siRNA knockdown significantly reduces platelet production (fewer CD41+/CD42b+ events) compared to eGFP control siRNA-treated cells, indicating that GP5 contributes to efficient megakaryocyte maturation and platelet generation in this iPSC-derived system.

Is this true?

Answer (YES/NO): YES